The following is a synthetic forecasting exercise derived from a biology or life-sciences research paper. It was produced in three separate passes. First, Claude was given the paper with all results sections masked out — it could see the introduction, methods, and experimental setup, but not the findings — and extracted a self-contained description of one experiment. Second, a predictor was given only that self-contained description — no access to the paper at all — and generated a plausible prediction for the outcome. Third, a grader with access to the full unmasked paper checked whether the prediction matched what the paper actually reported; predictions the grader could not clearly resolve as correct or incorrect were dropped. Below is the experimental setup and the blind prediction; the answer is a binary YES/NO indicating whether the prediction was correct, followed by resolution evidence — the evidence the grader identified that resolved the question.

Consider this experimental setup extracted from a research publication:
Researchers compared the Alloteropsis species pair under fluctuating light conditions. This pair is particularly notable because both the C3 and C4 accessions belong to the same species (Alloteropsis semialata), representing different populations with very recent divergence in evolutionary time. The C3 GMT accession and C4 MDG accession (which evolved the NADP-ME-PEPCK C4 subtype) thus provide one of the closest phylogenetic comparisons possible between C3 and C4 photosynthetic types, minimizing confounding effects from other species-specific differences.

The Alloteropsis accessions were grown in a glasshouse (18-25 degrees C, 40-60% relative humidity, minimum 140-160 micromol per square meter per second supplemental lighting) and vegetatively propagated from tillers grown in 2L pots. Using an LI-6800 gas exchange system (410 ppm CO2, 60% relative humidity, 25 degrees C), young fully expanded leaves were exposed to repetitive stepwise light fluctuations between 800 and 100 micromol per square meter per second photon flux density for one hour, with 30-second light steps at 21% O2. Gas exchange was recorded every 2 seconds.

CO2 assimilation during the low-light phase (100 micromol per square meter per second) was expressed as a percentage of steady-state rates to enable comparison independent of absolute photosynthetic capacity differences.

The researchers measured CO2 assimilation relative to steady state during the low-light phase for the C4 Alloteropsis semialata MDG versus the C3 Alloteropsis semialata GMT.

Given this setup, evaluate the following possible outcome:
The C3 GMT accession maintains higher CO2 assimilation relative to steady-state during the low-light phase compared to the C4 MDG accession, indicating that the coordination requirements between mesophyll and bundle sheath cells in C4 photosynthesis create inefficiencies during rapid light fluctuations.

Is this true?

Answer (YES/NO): NO